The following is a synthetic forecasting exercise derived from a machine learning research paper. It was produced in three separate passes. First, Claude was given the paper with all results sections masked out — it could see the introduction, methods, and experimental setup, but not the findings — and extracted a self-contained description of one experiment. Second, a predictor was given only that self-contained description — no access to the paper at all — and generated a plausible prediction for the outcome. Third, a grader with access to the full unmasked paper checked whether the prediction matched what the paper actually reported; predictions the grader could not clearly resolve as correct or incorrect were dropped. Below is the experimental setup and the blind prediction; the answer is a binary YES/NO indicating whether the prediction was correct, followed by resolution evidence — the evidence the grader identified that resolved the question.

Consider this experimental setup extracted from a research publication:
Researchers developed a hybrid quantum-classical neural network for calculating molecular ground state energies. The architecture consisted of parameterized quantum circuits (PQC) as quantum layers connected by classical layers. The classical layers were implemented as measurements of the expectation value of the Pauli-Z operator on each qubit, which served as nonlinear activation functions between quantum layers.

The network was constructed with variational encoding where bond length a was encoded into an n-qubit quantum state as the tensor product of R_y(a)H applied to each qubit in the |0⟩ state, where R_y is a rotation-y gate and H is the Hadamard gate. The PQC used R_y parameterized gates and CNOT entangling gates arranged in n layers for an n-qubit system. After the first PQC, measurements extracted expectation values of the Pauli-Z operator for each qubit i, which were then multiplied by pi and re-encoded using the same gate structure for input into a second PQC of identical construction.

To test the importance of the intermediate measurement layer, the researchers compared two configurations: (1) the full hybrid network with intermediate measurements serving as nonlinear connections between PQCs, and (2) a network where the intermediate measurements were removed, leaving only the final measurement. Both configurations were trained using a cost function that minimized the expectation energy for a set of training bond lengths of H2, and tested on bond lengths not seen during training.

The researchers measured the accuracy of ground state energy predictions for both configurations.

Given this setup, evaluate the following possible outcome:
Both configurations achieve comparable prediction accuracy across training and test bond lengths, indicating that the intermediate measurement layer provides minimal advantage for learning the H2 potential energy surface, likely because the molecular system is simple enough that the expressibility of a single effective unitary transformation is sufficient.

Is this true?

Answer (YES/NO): NO